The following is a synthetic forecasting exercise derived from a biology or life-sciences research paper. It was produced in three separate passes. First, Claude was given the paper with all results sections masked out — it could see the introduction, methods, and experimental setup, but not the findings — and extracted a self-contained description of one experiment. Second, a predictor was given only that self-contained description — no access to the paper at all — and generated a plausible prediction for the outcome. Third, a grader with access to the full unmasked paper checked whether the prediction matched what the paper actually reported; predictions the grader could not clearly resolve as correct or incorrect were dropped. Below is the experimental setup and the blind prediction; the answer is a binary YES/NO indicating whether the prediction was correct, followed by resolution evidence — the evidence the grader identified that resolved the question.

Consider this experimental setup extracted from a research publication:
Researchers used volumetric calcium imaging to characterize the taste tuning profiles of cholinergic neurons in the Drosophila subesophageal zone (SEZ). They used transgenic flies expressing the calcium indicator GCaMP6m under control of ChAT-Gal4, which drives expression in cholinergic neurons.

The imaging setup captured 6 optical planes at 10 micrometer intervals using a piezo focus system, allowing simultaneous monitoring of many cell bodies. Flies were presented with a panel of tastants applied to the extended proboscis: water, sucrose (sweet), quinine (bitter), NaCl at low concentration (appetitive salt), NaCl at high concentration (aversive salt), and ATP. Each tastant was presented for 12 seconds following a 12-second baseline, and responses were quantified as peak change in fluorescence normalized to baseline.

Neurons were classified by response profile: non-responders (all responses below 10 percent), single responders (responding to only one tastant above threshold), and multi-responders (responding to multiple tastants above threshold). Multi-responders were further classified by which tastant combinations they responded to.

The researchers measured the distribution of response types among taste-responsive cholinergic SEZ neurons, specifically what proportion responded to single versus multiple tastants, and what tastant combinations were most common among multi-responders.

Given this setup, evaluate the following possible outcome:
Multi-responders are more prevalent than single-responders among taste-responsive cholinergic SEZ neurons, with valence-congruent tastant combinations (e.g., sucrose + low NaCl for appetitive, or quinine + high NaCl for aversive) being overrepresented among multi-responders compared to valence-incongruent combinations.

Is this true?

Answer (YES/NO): NO